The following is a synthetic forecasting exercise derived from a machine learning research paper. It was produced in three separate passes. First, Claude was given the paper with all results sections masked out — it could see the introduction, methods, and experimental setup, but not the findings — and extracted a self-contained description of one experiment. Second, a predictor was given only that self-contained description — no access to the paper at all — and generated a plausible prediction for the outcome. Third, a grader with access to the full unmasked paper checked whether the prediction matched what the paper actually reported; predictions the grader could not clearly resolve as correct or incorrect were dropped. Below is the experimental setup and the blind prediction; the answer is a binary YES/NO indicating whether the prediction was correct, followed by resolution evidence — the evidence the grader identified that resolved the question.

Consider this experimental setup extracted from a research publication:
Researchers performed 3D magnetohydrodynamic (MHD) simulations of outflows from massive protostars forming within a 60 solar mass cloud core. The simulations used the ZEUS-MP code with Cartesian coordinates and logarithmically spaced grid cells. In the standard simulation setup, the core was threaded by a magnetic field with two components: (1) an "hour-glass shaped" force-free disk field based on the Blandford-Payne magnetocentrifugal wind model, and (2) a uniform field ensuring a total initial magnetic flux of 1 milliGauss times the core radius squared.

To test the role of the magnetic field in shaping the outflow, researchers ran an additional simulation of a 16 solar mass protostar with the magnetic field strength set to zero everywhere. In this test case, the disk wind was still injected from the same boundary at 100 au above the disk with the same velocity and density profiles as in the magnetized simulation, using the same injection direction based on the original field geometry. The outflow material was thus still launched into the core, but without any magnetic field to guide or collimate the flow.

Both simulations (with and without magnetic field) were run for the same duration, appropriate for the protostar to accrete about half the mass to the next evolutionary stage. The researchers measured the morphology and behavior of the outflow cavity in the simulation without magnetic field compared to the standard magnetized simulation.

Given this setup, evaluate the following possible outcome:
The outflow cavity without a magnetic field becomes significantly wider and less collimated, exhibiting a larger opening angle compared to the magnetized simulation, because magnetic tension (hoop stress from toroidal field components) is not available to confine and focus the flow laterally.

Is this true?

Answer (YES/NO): YES